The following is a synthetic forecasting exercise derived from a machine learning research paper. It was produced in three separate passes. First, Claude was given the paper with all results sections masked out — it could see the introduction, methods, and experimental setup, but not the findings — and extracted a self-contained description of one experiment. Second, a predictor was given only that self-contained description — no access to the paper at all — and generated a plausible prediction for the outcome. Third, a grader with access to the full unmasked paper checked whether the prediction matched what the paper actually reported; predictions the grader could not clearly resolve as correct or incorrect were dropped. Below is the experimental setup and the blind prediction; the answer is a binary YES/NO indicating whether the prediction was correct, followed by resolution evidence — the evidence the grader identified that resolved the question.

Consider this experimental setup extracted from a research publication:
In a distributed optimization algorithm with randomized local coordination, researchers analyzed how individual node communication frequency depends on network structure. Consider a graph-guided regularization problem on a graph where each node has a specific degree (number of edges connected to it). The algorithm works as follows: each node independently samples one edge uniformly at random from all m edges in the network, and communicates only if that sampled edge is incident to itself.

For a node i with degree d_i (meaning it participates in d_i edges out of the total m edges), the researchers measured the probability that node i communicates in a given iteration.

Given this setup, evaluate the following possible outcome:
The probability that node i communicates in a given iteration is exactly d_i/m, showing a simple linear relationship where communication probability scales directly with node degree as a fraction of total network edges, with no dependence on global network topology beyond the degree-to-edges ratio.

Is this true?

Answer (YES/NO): YES